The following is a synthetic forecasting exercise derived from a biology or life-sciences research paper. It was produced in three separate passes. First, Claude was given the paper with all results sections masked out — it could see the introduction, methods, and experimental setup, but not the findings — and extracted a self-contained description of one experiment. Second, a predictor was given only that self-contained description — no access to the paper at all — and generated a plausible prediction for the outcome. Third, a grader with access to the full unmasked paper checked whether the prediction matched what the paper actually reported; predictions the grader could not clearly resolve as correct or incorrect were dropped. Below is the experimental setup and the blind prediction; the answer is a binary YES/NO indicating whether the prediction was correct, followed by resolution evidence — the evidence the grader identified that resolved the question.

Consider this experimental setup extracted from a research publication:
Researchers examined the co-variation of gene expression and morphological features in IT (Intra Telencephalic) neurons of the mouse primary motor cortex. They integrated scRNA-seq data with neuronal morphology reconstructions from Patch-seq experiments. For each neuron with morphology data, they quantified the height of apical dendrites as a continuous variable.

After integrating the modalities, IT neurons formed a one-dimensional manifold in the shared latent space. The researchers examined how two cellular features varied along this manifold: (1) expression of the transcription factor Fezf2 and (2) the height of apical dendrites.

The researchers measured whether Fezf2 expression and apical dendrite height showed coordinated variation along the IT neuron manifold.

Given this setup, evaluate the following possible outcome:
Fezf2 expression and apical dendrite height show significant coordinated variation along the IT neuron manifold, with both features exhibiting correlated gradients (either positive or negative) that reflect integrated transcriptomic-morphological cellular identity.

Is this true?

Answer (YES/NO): YES